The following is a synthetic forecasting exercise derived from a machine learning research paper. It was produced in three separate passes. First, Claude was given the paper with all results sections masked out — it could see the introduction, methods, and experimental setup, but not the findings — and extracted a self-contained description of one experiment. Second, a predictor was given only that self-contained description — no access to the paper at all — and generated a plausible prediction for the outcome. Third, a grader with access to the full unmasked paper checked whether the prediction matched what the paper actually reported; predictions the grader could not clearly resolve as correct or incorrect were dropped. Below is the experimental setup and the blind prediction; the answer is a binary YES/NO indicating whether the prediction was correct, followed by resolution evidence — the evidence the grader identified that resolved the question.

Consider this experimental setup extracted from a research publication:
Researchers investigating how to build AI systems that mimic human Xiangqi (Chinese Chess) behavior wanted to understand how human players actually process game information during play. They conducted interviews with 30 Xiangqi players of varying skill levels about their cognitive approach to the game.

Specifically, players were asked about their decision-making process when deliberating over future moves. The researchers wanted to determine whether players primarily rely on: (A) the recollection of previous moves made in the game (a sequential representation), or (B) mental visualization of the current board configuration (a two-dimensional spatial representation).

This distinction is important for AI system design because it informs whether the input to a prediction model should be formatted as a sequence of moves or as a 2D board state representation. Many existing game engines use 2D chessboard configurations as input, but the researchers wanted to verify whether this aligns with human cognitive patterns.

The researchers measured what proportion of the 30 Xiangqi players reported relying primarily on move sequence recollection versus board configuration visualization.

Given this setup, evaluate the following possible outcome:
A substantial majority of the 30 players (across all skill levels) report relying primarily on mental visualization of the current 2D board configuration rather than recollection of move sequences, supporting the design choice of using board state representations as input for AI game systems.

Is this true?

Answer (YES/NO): NO